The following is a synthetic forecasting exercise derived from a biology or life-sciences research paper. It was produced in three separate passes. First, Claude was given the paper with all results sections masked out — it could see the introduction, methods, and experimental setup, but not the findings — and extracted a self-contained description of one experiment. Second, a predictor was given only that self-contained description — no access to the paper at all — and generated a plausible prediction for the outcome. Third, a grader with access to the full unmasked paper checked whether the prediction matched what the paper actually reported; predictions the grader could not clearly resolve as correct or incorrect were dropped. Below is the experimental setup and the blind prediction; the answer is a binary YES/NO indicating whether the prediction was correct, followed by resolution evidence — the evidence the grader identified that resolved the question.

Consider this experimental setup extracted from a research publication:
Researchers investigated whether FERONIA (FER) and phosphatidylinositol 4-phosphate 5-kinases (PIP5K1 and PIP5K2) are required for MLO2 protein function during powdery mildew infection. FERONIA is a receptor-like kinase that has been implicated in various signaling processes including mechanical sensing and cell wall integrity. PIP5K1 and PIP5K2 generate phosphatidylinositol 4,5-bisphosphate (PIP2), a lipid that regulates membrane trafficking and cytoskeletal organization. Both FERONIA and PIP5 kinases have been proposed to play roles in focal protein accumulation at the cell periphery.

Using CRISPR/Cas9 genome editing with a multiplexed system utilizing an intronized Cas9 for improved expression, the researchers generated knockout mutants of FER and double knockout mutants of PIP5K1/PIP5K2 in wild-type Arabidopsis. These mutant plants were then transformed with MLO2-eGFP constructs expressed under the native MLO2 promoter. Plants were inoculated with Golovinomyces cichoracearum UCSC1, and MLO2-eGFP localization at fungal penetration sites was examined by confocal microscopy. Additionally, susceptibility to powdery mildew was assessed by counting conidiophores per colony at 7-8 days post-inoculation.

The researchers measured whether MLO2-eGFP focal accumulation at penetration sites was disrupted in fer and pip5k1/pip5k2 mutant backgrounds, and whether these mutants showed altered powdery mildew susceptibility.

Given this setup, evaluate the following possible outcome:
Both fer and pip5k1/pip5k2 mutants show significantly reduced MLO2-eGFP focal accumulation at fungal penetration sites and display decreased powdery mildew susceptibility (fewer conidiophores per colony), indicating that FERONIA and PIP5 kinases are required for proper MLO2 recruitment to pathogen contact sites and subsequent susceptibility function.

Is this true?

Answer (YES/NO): NO